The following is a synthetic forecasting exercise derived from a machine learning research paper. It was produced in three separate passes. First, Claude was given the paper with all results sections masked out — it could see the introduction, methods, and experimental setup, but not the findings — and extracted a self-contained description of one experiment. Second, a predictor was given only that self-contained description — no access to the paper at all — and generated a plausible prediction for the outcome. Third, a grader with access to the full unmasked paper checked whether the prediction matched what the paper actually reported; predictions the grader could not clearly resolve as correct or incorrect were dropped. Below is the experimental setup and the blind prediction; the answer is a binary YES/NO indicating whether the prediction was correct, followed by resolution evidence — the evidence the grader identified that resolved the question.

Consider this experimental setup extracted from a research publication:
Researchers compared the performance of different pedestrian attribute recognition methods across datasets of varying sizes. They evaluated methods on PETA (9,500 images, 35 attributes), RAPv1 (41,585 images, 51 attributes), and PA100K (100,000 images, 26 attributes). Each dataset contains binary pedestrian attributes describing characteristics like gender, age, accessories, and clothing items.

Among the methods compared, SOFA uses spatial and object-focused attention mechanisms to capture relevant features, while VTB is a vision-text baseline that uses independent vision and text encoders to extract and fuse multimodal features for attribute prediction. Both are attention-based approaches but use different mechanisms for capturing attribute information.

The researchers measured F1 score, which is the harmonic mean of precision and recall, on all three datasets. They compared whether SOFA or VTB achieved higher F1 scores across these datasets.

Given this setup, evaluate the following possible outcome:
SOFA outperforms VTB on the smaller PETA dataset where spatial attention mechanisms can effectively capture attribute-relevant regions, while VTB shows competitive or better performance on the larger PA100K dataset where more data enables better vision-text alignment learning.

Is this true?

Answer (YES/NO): NO